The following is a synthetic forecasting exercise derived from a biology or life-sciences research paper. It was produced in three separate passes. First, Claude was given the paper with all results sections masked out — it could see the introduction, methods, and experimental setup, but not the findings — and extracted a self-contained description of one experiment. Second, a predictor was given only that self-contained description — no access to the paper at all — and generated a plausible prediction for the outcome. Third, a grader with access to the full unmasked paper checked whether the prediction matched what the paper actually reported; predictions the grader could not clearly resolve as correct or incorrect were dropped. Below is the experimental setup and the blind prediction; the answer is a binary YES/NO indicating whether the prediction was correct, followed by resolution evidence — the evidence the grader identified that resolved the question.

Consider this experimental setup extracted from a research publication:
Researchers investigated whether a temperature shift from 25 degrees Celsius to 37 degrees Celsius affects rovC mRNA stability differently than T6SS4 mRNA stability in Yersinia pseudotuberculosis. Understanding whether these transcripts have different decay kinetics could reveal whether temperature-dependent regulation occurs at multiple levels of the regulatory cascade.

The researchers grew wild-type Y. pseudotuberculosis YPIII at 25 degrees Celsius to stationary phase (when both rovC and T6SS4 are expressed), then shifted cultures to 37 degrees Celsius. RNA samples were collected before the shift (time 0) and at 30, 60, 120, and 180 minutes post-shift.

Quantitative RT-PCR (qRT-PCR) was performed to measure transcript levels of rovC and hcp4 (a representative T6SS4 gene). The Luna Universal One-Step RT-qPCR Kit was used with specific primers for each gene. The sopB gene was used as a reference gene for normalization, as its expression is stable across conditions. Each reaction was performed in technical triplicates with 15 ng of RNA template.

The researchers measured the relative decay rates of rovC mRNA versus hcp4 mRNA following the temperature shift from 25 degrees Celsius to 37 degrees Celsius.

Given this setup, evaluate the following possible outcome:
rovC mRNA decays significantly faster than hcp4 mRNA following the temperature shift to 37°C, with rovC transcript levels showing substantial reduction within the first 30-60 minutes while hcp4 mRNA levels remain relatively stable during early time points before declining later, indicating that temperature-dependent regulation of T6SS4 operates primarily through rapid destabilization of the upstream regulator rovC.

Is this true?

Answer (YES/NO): NO